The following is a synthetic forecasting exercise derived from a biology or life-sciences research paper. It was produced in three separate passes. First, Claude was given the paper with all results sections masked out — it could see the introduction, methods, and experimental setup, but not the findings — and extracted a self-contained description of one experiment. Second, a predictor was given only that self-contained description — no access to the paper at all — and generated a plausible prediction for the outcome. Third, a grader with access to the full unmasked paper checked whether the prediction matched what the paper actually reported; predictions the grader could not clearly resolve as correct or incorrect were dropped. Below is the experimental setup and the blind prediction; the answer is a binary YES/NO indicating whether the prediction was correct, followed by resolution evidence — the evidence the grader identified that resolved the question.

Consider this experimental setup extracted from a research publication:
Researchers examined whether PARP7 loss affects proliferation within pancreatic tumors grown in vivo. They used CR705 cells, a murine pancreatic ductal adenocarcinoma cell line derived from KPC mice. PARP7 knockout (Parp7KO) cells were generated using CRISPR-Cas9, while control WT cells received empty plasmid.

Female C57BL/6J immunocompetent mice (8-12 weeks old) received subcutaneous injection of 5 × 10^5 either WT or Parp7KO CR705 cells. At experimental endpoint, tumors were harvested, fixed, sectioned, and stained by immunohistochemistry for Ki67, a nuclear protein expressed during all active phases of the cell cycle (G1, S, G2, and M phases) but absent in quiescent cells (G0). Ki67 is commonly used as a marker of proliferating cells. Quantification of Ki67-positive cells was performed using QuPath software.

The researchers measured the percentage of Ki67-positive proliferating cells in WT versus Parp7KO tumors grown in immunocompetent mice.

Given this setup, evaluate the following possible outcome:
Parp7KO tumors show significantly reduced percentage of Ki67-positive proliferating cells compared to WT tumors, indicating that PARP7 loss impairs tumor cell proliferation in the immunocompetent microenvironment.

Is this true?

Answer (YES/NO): NO